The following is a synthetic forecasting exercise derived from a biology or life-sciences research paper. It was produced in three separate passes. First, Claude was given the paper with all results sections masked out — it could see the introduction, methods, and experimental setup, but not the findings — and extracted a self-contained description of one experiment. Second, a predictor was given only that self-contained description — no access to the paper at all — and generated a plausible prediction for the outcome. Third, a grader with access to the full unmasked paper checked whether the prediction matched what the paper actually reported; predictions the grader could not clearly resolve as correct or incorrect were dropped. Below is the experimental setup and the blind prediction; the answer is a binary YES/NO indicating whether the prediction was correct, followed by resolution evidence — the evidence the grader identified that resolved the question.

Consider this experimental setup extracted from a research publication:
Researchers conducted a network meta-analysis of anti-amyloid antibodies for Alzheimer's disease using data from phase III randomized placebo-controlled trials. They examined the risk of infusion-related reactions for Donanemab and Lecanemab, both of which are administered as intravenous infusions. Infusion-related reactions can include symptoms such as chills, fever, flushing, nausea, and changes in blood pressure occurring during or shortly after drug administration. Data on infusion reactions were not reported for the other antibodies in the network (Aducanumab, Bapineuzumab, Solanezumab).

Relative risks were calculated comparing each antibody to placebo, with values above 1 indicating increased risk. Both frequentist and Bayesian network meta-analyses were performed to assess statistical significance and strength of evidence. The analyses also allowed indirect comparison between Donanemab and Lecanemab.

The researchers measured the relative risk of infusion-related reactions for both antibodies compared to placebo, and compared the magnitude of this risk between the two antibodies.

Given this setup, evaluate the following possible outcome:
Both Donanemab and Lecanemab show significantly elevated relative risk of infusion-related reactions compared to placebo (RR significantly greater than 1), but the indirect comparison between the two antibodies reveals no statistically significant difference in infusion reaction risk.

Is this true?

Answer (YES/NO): NO